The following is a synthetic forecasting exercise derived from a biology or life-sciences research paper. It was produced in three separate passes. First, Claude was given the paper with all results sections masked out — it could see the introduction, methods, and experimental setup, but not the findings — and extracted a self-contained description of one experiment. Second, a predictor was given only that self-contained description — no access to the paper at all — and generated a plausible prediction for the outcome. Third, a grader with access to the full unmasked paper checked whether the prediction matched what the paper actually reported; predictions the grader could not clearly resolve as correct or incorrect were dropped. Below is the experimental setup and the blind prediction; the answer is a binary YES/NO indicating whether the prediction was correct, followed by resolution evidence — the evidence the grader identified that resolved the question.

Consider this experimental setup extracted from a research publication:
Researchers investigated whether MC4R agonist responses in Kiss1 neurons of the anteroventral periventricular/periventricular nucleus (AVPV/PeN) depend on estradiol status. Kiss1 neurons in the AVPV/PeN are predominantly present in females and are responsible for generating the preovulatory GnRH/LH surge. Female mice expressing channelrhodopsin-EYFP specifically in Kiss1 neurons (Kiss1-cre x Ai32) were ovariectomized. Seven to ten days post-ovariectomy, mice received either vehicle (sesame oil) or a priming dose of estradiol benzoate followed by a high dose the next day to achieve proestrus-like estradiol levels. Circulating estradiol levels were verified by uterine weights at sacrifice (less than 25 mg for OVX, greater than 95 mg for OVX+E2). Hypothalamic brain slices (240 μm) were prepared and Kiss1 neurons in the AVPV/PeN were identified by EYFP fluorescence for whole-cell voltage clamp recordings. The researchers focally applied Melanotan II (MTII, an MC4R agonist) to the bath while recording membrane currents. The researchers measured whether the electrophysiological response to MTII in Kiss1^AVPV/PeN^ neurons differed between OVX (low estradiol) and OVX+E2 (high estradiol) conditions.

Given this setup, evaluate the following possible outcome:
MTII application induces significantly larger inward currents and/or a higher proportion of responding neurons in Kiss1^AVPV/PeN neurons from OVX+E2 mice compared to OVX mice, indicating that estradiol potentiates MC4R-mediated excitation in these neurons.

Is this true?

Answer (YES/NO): NO